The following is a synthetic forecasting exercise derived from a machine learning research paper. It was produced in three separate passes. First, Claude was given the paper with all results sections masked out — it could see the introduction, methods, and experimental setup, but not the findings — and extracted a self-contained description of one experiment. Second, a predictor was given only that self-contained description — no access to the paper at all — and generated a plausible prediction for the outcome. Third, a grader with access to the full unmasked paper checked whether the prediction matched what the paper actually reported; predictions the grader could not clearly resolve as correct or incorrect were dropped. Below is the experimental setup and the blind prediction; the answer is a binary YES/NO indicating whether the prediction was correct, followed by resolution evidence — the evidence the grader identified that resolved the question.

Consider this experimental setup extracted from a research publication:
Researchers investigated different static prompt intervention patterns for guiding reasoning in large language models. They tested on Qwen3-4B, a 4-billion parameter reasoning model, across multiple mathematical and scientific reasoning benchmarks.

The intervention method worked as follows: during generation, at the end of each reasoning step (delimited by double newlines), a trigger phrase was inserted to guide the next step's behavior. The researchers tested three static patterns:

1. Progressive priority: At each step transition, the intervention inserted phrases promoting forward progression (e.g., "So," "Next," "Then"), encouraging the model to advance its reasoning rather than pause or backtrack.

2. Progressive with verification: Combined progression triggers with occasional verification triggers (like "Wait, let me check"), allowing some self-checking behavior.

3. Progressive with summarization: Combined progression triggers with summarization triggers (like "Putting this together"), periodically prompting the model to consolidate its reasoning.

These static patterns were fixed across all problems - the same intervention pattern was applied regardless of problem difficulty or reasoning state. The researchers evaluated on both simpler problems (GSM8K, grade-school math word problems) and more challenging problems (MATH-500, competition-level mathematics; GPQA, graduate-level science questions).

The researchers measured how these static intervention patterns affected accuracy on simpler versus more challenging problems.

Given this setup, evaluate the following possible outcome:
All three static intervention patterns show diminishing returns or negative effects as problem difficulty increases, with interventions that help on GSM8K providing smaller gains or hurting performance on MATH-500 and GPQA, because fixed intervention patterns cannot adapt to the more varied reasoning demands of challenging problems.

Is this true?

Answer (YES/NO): YES